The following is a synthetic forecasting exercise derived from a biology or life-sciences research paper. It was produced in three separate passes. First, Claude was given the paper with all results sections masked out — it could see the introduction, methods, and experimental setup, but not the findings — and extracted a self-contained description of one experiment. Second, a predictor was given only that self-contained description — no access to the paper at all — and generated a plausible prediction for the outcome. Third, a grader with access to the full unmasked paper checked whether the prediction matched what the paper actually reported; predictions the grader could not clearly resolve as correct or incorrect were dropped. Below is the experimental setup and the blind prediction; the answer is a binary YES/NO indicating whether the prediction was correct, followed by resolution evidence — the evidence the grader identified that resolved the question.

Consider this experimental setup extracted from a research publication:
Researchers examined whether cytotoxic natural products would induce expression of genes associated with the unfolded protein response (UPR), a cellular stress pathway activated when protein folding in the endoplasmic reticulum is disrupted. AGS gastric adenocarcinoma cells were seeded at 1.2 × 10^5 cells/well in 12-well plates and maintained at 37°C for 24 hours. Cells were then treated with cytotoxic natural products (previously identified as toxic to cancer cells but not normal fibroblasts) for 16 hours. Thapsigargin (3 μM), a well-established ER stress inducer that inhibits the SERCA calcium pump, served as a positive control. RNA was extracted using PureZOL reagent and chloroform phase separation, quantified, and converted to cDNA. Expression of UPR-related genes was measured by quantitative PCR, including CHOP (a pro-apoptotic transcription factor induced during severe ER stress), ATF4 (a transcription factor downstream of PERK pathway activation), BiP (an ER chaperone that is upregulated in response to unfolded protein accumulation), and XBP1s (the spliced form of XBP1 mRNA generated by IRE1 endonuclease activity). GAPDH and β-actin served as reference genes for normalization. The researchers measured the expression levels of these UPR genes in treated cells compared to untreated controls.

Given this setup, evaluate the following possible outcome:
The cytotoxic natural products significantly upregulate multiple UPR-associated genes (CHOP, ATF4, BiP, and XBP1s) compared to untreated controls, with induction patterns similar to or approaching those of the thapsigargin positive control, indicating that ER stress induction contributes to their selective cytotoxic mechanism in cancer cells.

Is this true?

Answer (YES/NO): YES